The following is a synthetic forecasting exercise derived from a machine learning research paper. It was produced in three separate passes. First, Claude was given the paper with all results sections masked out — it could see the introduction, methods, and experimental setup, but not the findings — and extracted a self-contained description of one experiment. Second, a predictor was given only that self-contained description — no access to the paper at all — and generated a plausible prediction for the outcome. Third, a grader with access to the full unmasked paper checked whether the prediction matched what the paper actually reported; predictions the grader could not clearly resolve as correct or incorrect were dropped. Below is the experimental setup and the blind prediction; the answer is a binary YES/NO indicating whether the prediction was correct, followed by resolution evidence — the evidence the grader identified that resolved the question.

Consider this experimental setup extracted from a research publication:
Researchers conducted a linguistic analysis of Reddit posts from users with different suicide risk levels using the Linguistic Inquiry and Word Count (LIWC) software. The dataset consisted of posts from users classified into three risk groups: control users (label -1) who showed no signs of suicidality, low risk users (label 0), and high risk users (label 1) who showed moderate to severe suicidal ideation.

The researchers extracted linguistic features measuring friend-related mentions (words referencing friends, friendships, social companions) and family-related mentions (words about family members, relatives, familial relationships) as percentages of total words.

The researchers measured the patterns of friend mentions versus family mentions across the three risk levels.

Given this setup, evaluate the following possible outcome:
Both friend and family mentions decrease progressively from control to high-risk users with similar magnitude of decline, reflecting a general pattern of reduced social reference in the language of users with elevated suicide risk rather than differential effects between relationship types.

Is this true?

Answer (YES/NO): NO